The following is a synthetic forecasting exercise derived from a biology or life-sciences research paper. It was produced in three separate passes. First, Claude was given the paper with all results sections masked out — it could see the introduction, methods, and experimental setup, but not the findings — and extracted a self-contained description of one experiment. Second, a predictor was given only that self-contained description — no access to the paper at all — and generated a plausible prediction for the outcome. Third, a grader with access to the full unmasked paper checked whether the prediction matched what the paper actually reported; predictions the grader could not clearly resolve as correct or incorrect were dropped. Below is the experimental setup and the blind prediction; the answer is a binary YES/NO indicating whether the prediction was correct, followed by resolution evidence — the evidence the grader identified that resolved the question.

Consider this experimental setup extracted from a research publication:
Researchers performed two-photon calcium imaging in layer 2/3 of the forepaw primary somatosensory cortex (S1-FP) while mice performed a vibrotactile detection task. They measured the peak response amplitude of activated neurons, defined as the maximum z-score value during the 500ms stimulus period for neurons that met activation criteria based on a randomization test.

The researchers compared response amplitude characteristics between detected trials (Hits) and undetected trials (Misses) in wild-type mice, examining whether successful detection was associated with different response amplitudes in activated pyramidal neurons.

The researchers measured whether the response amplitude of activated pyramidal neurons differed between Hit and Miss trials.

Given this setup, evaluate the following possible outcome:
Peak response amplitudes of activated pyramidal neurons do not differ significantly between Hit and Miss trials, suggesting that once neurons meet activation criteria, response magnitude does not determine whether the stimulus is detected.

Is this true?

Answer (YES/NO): NO